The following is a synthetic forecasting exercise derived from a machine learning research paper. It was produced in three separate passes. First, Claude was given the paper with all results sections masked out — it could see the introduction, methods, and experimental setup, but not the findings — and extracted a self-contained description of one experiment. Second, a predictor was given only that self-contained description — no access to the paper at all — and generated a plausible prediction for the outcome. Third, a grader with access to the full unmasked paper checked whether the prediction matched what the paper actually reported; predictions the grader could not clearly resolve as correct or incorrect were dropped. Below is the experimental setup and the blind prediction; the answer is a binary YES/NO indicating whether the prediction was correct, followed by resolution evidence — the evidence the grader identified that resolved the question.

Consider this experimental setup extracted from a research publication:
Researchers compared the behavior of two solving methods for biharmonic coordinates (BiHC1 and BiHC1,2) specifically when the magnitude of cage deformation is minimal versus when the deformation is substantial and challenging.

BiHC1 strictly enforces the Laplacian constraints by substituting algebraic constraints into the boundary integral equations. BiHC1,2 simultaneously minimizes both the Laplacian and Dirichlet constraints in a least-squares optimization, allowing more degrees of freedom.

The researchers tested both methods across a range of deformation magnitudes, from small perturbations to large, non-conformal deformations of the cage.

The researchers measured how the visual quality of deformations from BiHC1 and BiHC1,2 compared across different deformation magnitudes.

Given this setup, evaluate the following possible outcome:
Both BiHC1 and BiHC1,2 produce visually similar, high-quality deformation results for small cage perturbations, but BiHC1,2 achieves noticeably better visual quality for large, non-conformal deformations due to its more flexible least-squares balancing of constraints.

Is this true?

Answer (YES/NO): YES